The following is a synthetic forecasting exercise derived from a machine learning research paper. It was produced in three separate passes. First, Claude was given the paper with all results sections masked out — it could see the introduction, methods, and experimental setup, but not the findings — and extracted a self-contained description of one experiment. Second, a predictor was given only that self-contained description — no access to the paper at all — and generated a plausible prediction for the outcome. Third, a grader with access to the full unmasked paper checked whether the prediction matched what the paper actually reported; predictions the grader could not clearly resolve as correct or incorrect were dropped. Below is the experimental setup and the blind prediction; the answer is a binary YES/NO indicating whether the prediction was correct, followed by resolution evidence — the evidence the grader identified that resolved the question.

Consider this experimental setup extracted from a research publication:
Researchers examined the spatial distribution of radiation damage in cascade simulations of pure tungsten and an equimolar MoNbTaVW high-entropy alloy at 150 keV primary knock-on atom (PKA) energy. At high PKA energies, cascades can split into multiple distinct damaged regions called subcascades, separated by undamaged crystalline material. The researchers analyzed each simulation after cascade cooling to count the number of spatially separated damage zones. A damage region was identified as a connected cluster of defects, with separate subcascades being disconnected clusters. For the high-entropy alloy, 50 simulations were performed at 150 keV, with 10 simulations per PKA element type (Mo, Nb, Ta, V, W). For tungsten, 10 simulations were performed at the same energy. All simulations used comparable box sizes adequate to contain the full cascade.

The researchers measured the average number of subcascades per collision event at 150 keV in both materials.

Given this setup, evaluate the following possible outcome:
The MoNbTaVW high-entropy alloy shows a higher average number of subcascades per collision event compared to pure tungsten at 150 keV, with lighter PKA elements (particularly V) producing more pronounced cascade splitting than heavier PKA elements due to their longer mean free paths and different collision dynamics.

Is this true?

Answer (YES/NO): YES